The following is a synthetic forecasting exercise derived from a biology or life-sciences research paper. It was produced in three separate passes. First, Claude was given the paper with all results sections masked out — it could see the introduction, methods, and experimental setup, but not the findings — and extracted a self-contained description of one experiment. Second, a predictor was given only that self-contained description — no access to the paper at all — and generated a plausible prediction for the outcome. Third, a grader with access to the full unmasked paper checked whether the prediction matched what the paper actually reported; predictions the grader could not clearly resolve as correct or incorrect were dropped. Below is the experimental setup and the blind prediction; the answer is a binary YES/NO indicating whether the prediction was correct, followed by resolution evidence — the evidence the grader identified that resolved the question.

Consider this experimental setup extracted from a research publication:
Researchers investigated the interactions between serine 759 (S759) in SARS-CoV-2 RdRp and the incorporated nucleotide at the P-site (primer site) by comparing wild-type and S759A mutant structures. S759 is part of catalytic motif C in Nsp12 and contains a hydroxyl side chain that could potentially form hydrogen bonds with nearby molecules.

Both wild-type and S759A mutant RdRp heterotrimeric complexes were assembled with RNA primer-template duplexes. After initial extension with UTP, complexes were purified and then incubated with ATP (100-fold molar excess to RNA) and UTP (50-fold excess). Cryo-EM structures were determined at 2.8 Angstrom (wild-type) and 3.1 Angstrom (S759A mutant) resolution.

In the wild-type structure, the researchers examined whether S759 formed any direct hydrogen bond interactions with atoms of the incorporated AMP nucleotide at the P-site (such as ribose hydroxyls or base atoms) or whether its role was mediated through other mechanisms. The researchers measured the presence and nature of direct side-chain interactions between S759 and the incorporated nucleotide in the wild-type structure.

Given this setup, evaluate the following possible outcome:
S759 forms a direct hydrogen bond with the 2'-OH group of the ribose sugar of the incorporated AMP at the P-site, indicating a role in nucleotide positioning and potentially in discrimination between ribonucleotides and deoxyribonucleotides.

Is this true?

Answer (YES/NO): YES